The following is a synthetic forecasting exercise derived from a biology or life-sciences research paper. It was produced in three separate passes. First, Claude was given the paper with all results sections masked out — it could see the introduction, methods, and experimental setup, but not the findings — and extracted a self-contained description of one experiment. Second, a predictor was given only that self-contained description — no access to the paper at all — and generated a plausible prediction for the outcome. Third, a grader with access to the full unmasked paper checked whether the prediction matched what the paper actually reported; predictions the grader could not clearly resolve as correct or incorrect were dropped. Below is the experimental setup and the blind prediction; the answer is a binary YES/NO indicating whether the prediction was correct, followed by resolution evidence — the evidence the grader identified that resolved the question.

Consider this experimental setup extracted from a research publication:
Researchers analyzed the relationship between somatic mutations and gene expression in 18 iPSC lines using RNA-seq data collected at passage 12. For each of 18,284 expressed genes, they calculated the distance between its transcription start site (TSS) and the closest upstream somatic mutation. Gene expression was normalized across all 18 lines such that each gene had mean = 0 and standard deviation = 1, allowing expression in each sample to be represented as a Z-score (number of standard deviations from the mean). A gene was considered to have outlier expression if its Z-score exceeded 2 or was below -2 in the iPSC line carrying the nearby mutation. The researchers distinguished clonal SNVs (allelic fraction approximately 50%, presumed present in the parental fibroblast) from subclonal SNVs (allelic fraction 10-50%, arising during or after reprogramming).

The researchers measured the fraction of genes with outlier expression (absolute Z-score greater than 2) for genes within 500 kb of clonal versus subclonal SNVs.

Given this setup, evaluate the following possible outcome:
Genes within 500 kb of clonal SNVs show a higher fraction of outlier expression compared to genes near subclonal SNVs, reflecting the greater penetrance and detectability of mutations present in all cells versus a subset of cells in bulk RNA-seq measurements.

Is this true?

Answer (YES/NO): NO